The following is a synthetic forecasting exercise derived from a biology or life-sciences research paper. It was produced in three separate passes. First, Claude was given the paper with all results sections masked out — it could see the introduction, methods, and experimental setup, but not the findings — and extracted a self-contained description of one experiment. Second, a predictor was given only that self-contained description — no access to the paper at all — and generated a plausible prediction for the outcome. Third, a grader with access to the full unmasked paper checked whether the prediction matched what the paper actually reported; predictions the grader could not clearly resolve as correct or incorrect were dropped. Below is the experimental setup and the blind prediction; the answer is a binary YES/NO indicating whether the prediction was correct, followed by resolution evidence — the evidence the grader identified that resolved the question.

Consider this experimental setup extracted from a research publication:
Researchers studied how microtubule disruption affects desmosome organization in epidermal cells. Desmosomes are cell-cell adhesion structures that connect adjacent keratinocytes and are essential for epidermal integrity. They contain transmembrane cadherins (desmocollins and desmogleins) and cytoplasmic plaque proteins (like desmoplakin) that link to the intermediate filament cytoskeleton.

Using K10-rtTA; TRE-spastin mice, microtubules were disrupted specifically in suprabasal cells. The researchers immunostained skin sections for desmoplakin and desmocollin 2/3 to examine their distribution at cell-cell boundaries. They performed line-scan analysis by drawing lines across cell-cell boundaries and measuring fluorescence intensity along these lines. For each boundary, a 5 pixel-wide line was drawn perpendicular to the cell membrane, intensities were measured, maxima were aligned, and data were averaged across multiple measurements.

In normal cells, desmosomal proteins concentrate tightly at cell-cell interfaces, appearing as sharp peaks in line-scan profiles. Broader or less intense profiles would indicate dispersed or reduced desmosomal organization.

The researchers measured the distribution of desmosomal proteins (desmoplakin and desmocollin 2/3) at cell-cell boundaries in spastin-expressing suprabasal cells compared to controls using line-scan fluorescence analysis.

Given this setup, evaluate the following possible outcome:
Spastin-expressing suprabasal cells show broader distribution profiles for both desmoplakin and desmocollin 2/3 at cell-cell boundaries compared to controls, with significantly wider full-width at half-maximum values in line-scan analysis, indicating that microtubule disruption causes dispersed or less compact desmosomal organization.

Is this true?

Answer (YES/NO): NO